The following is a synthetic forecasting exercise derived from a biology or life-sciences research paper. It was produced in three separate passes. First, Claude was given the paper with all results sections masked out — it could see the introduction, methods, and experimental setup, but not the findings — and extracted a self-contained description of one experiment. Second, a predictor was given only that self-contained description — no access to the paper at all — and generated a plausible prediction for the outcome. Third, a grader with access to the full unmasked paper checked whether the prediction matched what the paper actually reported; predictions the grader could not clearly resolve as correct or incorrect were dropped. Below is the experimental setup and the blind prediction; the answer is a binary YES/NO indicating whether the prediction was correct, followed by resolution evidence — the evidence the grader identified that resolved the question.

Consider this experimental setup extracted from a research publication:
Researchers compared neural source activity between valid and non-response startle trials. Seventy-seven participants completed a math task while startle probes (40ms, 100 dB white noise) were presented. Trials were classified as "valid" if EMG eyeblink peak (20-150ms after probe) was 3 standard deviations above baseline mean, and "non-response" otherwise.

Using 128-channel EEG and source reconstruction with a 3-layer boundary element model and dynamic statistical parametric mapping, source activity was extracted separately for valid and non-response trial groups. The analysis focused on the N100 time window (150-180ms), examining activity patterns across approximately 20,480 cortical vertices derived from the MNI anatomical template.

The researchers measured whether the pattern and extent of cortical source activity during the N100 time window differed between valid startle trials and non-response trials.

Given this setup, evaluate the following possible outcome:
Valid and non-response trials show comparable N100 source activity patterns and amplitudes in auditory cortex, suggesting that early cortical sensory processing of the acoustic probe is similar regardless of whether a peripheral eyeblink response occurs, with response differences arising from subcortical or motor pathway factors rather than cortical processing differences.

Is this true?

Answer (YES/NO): NO